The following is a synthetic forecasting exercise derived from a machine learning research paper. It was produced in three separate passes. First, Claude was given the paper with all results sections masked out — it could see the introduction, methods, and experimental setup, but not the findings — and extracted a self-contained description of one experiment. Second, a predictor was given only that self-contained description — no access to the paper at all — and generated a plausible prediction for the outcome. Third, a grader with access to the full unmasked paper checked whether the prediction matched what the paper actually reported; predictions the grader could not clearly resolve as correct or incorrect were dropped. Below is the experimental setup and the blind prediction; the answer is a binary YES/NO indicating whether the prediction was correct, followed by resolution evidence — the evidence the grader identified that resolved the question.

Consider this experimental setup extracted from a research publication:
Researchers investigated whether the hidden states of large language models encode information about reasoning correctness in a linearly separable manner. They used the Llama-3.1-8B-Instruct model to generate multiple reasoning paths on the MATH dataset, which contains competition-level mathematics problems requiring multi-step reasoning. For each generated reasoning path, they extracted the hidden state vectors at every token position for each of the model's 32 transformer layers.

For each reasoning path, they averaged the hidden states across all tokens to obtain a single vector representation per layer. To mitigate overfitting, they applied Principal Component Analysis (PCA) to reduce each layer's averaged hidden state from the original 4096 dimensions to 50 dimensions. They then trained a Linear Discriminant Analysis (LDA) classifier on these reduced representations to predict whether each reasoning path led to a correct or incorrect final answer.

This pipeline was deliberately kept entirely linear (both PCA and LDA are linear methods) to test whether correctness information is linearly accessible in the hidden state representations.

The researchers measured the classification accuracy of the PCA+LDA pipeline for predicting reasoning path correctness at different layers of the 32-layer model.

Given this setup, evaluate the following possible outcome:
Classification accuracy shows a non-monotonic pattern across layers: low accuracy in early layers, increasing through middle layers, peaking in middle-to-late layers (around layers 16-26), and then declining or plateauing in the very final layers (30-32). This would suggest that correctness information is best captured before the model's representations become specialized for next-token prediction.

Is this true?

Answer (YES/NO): NO